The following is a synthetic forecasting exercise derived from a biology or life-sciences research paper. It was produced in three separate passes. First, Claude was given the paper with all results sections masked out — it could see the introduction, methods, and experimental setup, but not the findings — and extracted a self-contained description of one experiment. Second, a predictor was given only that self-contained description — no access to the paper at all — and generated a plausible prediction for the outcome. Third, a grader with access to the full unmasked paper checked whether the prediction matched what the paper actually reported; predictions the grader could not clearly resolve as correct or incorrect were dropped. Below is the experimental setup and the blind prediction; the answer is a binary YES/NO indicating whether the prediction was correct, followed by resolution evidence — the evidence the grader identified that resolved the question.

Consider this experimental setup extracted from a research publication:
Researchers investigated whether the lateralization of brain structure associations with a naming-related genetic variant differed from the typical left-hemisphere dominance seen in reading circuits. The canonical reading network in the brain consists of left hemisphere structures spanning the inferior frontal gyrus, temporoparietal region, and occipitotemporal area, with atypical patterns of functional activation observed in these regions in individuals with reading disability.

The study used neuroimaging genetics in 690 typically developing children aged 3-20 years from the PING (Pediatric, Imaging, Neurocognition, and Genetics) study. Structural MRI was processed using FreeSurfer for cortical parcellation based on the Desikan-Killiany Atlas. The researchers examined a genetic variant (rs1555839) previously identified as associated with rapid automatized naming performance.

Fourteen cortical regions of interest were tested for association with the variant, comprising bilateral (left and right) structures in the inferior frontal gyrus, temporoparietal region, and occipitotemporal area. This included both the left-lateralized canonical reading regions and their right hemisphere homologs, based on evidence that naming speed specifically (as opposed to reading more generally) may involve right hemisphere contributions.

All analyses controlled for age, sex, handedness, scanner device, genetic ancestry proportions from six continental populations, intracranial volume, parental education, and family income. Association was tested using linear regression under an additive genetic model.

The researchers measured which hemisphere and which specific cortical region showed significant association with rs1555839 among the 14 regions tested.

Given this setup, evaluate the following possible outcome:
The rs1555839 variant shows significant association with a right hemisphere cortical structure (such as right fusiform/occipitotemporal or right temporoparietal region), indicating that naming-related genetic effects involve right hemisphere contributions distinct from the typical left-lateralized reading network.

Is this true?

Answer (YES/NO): YES